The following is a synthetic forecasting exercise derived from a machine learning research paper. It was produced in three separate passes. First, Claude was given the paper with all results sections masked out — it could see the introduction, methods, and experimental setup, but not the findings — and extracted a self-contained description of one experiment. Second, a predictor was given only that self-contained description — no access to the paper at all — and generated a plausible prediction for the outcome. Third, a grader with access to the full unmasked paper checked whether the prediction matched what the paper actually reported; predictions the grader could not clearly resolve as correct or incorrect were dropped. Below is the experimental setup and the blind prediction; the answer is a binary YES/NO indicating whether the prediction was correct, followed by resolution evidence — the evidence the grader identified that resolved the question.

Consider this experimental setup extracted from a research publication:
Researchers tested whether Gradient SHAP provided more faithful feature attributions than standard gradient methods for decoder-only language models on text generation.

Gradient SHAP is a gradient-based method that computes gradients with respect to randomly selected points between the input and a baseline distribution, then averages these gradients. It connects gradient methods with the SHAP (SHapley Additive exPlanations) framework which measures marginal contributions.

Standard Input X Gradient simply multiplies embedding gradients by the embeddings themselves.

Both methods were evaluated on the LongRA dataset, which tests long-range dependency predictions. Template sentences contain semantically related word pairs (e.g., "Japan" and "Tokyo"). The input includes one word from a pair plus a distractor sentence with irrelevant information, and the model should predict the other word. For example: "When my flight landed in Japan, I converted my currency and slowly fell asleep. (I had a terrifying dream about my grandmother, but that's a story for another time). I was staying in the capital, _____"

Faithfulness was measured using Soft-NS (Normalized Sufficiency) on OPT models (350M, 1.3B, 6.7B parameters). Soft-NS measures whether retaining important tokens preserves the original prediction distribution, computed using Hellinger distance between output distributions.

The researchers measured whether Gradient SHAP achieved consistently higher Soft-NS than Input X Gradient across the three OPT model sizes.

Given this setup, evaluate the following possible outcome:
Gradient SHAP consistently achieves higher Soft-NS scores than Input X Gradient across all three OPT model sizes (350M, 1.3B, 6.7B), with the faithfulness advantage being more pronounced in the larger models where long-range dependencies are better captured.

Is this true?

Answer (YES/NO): NO